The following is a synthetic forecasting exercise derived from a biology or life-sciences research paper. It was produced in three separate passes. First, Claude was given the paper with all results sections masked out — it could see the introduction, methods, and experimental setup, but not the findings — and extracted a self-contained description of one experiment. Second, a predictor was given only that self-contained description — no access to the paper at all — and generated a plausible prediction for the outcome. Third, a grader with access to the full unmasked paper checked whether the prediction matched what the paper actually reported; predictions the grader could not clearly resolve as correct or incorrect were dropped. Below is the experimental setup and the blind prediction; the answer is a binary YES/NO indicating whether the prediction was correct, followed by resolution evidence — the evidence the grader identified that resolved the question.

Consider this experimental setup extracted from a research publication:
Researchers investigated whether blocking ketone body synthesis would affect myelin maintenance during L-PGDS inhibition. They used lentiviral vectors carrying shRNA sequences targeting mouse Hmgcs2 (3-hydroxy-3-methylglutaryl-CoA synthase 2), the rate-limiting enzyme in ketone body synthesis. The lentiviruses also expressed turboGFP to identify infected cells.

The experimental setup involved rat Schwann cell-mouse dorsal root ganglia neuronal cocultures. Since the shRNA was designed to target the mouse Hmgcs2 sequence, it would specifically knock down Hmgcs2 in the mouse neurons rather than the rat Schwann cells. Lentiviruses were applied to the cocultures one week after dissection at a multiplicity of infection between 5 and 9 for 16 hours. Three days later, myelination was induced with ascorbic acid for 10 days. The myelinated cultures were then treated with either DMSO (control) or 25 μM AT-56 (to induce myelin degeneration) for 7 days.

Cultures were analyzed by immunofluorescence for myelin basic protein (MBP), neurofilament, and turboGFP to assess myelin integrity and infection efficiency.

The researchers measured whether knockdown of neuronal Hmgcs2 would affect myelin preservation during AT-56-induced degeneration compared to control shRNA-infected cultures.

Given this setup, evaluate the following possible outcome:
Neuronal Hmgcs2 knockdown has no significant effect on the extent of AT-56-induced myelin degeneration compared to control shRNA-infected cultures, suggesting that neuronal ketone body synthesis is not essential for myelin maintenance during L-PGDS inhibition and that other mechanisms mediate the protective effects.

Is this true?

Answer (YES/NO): NO